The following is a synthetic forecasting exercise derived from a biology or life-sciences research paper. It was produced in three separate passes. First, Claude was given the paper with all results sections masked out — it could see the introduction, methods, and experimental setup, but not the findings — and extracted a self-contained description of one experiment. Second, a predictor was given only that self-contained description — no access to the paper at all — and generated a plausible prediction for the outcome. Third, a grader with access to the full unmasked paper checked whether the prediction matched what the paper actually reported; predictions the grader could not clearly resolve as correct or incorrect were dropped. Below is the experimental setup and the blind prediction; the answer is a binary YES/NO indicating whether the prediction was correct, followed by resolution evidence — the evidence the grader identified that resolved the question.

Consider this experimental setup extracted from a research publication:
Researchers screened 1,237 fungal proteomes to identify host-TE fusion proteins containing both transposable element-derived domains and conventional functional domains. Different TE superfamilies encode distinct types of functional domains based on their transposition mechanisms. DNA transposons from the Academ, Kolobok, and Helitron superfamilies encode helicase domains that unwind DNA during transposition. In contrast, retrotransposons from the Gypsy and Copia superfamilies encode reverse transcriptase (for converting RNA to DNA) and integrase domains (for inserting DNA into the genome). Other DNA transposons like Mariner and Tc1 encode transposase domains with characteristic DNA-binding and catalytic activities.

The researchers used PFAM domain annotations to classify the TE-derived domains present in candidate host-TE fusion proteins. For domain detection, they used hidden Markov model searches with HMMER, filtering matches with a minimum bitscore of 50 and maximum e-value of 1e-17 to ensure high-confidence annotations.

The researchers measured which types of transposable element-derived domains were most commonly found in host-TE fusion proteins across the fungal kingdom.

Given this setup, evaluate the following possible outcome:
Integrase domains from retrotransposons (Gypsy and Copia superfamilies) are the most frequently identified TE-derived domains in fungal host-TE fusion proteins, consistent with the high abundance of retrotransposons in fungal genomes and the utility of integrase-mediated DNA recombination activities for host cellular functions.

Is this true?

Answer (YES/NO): NO